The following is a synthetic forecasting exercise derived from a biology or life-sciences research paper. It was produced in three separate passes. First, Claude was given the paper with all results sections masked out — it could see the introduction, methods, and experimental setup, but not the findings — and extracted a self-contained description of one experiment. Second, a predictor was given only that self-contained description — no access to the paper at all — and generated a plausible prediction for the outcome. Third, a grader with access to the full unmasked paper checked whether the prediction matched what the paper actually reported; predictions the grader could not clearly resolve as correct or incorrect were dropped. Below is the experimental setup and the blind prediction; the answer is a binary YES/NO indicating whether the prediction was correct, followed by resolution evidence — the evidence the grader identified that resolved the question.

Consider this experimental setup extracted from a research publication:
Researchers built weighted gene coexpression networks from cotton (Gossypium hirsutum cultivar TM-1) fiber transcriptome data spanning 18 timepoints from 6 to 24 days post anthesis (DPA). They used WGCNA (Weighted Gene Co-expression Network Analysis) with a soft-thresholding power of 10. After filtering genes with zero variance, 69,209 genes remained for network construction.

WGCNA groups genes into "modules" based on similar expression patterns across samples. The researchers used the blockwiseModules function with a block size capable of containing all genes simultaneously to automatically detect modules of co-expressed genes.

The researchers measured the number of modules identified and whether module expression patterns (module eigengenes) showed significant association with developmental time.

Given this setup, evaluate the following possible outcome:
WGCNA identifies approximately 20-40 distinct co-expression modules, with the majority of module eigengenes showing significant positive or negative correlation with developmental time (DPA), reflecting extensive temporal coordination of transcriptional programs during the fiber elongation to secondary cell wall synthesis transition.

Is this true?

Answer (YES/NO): NO